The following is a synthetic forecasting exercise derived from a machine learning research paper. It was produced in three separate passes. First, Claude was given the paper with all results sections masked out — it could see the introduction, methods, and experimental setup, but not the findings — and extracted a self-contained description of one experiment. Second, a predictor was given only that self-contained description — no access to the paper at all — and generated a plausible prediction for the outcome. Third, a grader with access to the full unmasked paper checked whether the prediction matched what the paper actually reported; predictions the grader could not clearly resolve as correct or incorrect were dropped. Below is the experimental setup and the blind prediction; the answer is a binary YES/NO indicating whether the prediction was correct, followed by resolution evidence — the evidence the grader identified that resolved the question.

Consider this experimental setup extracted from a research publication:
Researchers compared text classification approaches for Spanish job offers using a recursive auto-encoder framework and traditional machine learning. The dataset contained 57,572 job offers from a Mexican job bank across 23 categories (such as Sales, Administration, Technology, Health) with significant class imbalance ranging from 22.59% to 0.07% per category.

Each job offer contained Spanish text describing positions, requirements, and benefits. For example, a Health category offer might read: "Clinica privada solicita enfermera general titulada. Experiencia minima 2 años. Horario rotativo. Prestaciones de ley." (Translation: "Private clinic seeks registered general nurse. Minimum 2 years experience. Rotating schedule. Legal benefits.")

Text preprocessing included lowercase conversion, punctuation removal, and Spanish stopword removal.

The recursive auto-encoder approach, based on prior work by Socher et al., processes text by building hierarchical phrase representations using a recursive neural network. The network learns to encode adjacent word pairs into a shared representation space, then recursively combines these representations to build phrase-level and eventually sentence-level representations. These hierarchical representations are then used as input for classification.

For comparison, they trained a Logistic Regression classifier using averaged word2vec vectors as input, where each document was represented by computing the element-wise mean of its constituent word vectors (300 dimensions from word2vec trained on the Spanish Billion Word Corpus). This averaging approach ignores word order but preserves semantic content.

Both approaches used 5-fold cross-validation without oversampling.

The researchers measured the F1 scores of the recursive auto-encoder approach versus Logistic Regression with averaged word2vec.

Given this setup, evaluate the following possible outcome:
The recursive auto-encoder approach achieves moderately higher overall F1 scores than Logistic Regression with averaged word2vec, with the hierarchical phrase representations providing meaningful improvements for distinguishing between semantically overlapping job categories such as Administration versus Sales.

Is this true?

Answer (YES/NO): NO